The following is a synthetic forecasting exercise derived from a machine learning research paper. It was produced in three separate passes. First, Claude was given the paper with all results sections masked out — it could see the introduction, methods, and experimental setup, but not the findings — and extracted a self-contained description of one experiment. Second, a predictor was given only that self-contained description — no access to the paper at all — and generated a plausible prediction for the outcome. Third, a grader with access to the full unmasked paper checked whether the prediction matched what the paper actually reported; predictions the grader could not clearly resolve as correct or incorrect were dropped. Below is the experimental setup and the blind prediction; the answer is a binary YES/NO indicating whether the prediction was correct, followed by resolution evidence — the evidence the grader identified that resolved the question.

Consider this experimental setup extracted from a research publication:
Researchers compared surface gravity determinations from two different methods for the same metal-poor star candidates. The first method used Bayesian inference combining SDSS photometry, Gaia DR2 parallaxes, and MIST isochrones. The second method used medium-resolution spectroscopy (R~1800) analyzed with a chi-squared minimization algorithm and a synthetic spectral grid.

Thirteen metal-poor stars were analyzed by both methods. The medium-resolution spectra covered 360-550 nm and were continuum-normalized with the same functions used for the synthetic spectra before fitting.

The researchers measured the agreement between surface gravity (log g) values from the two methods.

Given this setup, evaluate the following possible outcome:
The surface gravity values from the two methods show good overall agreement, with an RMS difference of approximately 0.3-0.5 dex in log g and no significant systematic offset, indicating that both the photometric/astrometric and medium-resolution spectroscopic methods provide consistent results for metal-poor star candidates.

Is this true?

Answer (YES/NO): NO